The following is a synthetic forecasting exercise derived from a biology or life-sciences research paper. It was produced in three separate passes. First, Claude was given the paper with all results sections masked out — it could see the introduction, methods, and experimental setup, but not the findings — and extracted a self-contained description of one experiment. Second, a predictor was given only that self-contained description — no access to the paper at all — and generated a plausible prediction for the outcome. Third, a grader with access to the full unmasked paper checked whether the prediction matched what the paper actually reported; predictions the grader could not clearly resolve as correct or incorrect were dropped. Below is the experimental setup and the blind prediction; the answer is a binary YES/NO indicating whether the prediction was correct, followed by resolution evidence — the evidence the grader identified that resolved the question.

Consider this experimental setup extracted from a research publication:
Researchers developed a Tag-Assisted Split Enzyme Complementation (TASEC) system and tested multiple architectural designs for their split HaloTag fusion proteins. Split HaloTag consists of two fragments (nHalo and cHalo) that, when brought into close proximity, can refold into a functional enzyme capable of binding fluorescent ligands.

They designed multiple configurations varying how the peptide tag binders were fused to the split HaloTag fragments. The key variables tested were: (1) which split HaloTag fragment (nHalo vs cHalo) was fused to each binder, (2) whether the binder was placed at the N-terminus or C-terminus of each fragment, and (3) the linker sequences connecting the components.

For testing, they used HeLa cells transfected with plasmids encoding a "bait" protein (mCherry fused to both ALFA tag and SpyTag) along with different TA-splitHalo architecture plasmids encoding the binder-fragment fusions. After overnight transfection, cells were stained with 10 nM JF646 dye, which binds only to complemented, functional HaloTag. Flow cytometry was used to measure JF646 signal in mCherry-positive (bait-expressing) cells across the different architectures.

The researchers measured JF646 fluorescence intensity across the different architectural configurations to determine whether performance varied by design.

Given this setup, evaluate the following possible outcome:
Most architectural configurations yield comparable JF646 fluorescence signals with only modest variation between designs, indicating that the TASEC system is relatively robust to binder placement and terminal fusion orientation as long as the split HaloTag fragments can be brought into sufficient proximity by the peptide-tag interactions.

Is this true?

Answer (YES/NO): NO